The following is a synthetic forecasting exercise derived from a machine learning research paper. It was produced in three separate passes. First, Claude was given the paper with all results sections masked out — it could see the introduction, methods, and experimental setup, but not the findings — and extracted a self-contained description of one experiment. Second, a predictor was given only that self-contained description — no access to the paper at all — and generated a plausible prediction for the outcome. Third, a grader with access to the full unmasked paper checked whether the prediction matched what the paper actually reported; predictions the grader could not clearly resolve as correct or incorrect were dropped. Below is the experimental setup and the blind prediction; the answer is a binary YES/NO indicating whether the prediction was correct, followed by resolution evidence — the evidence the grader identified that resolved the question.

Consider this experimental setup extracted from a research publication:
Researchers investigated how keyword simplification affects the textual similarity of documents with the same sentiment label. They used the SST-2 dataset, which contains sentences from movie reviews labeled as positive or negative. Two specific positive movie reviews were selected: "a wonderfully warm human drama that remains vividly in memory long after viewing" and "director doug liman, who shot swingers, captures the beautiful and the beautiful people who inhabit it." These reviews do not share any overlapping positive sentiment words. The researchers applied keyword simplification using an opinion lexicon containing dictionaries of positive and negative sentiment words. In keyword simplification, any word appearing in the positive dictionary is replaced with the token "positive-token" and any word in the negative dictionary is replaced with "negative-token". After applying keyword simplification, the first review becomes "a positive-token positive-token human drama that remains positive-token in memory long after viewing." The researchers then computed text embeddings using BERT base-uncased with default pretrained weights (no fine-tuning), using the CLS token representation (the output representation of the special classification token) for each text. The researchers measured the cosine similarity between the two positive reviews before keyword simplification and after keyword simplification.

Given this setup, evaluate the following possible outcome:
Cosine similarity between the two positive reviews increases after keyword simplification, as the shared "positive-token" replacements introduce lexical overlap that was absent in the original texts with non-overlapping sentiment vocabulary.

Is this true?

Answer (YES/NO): YES